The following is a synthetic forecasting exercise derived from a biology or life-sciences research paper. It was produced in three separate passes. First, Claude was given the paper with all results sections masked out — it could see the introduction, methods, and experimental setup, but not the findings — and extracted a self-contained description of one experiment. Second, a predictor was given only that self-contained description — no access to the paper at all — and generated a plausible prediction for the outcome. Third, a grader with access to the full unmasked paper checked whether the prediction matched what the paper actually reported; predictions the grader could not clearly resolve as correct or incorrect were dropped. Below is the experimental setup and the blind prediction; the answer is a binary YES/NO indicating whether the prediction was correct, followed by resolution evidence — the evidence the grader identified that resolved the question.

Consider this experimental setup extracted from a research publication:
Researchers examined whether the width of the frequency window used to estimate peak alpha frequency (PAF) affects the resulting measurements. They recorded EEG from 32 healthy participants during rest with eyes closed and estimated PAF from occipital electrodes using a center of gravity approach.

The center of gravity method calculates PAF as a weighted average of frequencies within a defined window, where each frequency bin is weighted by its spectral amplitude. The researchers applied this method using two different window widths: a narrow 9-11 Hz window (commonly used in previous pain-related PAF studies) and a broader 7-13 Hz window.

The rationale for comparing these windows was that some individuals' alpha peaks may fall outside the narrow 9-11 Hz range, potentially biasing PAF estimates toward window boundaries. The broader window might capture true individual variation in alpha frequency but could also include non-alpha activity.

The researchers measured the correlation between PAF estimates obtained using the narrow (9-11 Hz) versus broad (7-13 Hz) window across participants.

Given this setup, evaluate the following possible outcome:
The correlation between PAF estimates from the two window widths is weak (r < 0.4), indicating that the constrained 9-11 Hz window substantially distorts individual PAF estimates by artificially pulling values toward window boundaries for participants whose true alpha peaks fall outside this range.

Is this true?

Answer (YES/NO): NO